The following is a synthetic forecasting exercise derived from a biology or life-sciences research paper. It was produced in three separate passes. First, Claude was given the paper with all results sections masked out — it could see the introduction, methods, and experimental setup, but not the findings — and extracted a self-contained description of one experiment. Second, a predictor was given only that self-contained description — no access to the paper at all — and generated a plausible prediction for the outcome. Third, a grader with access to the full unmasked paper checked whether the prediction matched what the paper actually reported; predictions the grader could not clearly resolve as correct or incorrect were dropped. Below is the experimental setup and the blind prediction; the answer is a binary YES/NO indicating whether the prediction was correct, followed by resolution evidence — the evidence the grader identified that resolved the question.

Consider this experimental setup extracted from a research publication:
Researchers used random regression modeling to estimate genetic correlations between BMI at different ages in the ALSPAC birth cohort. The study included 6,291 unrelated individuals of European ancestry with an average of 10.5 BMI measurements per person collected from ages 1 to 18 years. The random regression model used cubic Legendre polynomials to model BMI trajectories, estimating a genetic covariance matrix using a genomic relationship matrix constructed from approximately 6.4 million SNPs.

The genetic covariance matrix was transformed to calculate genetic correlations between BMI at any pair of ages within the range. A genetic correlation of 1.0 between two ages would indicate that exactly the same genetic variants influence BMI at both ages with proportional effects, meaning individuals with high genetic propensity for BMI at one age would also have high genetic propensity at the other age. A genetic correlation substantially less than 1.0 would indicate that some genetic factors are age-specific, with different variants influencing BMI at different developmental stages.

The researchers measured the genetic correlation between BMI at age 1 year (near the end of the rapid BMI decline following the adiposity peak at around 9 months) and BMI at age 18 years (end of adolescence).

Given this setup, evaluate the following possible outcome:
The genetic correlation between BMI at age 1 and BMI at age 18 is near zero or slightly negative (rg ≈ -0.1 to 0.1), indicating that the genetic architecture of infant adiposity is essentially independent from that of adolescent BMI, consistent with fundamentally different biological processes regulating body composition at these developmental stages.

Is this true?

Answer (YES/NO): NO